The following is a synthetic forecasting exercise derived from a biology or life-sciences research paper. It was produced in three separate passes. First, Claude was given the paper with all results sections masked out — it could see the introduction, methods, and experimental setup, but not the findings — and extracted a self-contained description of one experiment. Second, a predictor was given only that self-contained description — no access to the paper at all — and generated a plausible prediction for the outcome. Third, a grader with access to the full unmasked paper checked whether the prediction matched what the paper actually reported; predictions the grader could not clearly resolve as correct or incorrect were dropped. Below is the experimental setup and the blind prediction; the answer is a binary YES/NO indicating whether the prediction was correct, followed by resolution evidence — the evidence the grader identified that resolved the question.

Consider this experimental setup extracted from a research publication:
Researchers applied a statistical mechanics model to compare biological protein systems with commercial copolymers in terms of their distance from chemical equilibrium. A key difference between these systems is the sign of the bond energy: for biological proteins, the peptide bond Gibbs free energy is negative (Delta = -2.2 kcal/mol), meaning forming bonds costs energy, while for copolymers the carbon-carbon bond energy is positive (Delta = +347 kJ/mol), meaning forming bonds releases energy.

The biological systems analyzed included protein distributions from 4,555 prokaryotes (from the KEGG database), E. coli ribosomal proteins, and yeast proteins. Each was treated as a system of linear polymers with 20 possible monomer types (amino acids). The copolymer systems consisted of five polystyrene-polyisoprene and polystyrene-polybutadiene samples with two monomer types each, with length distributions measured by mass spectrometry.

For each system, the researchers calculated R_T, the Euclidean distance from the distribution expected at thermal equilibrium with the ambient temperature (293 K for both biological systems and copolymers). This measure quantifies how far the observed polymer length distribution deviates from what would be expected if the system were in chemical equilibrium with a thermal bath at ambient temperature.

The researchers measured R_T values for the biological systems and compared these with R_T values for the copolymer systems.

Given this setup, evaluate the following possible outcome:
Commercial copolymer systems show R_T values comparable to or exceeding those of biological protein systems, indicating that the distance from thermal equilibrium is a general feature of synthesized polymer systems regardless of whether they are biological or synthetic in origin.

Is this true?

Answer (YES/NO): YES